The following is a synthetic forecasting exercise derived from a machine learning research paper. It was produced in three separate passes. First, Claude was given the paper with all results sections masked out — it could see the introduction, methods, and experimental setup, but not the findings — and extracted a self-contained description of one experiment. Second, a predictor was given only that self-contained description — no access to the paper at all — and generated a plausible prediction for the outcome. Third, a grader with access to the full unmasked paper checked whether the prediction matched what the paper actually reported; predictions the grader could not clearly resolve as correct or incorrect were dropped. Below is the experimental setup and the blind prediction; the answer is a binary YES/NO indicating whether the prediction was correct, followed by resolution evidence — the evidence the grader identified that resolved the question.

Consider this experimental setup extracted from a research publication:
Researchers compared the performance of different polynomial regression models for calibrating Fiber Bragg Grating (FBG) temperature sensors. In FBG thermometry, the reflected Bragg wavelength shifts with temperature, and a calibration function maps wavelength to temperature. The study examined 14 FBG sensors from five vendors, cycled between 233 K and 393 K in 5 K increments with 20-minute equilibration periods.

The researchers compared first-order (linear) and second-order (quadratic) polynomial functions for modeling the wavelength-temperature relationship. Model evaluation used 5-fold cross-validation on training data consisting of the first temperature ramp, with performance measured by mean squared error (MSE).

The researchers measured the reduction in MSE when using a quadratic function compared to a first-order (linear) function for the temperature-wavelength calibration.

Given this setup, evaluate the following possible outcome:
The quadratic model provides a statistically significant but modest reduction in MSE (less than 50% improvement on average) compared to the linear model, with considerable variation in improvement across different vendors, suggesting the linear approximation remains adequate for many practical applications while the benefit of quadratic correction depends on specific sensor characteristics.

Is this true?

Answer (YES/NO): NO